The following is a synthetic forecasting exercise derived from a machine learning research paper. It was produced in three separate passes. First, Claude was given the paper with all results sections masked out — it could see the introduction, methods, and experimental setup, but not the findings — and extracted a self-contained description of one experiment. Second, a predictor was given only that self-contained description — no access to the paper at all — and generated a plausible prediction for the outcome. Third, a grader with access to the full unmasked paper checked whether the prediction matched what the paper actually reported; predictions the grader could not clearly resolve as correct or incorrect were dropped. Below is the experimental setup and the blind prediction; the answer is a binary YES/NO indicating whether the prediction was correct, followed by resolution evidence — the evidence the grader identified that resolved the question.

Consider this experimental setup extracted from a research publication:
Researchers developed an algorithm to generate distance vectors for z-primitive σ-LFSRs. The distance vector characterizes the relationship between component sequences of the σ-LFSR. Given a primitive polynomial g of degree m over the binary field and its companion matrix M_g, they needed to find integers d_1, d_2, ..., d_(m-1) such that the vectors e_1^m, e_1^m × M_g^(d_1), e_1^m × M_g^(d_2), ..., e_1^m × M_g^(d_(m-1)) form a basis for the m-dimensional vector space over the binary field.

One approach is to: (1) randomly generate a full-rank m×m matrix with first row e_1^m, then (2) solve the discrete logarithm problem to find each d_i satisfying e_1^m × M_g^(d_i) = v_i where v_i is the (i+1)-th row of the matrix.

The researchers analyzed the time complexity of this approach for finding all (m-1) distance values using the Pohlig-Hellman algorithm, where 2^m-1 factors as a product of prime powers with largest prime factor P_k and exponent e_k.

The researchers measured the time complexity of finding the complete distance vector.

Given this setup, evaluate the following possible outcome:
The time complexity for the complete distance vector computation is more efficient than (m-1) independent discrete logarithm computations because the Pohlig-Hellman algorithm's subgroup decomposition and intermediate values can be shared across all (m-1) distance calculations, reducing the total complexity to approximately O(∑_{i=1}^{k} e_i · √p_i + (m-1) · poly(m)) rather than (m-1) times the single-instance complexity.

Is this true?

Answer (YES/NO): NO